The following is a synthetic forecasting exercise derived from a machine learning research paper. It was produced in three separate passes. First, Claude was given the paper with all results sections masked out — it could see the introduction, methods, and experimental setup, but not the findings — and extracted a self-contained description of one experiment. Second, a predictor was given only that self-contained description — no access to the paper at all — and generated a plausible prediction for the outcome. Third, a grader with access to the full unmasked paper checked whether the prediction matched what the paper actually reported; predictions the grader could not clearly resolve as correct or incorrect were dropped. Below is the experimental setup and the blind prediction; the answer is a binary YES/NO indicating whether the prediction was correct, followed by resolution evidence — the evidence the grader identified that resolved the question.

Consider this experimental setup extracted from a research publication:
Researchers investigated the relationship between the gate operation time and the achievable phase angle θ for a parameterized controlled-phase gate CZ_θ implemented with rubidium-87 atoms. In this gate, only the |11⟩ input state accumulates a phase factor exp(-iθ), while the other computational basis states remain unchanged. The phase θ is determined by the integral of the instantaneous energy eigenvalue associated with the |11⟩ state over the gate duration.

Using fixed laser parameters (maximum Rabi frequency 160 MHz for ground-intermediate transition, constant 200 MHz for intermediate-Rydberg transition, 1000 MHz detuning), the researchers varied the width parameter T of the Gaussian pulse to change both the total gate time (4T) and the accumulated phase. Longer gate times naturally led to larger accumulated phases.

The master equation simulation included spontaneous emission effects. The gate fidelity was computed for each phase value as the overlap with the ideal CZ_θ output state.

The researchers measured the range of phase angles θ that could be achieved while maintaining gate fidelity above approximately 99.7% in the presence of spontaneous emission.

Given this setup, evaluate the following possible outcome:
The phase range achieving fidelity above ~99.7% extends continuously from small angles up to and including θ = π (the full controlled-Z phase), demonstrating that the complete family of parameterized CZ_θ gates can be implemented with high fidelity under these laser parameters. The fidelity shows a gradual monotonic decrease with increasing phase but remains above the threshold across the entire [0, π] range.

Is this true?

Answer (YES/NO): NO